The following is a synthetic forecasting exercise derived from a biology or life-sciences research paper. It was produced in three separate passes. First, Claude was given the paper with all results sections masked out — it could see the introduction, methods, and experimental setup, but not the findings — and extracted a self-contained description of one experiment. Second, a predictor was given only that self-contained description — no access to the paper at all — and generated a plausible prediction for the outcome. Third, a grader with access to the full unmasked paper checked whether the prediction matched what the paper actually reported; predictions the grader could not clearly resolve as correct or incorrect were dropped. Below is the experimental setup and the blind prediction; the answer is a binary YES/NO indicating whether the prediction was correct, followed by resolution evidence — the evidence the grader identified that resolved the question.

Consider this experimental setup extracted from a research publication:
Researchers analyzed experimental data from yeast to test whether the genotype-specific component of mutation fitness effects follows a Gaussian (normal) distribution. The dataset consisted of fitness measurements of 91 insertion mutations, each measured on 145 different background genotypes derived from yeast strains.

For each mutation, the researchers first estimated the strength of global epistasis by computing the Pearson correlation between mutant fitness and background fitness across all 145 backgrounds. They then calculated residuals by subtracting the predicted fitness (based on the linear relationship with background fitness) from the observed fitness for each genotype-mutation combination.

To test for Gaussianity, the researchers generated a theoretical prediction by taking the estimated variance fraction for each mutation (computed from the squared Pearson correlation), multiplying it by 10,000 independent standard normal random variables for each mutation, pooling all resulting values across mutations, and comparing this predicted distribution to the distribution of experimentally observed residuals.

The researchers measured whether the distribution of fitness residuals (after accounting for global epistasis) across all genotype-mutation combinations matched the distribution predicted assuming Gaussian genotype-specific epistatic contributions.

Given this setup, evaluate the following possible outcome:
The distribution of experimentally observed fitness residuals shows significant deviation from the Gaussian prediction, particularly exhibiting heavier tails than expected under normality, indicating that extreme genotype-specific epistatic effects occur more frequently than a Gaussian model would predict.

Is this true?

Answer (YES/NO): NO